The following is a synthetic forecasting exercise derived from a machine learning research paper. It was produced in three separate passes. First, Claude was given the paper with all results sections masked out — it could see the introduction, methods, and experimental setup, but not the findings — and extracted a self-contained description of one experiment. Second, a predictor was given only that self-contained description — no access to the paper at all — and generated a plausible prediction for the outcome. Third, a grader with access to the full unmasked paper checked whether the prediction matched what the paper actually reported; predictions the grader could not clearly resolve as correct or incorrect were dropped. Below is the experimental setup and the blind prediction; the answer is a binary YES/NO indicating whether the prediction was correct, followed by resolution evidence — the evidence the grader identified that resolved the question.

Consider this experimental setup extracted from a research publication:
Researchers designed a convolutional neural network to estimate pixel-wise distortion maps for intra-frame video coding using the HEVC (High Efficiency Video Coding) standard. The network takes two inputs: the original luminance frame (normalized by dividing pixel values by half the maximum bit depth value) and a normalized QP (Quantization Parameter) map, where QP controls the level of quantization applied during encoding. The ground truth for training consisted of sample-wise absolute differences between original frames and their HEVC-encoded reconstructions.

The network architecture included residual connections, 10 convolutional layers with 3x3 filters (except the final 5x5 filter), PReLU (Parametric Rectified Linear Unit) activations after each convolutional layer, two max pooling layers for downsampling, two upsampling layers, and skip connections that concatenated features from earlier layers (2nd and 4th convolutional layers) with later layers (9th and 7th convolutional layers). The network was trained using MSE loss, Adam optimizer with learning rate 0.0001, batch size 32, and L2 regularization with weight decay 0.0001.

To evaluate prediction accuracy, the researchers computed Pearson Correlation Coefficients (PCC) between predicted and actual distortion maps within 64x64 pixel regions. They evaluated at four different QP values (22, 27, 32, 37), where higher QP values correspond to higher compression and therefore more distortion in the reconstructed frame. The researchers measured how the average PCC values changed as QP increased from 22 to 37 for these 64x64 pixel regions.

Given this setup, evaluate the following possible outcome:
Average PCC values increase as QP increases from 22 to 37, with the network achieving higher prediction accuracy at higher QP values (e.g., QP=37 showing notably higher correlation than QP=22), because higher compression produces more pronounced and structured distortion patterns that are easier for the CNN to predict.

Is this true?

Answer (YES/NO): YES